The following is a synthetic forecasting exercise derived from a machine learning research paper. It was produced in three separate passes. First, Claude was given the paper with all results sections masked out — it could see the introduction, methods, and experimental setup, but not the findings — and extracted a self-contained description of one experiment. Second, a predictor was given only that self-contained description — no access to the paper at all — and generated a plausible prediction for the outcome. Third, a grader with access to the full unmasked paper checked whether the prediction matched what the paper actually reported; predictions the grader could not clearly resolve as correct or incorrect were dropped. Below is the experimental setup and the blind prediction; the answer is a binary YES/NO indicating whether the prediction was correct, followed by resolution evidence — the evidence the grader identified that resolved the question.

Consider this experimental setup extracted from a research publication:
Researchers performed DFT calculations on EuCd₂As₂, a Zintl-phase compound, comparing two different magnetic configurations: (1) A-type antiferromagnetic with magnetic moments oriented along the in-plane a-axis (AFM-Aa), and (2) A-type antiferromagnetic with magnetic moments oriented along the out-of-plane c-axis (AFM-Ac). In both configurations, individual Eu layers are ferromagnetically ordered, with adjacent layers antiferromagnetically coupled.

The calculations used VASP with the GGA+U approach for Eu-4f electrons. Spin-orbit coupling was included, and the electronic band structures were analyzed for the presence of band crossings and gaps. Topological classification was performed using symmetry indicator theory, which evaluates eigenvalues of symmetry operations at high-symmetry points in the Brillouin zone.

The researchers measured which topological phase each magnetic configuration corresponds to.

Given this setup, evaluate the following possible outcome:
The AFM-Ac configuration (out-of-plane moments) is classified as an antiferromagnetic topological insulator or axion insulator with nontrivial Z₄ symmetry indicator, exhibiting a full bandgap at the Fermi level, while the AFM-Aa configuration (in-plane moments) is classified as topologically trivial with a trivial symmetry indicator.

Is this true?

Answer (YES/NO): NO